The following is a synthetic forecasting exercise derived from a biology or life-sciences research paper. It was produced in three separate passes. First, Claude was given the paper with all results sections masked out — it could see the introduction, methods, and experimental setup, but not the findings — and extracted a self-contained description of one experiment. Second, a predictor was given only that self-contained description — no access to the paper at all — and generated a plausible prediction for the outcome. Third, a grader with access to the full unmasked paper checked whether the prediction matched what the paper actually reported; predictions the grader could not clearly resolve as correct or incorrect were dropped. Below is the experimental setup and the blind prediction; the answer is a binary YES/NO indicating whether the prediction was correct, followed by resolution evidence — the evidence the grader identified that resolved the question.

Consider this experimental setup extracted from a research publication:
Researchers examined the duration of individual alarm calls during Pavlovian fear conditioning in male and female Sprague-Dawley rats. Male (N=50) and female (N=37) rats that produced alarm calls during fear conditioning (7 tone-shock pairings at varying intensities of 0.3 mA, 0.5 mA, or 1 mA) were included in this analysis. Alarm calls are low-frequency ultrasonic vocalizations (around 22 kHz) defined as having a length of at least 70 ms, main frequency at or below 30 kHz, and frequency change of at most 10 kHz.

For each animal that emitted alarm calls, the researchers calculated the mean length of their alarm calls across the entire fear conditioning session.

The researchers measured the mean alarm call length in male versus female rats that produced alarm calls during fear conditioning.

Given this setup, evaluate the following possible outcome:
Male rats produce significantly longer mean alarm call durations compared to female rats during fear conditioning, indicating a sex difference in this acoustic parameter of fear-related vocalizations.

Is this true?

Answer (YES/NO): NO